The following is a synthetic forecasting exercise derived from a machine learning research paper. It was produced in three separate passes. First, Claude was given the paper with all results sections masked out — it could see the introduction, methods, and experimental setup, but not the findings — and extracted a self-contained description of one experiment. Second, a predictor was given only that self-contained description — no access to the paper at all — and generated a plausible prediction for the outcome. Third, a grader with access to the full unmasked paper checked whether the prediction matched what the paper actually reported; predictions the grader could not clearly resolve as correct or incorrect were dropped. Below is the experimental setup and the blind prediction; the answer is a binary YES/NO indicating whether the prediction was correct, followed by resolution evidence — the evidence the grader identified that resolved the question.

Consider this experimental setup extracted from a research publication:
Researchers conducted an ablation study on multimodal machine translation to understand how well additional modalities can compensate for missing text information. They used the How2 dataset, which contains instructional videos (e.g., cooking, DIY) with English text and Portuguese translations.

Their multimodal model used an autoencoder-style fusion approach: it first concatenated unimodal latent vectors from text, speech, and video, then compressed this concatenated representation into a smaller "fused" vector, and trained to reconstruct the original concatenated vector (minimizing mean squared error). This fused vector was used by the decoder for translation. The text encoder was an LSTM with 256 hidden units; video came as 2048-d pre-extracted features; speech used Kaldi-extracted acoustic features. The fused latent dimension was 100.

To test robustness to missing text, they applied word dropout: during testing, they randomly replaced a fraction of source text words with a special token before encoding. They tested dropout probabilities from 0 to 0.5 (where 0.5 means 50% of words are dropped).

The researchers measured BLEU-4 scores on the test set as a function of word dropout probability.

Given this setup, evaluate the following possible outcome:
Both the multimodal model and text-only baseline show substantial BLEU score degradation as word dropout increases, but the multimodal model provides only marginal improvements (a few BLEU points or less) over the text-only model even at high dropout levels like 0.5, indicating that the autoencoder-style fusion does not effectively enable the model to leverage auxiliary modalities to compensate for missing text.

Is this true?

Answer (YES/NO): NO